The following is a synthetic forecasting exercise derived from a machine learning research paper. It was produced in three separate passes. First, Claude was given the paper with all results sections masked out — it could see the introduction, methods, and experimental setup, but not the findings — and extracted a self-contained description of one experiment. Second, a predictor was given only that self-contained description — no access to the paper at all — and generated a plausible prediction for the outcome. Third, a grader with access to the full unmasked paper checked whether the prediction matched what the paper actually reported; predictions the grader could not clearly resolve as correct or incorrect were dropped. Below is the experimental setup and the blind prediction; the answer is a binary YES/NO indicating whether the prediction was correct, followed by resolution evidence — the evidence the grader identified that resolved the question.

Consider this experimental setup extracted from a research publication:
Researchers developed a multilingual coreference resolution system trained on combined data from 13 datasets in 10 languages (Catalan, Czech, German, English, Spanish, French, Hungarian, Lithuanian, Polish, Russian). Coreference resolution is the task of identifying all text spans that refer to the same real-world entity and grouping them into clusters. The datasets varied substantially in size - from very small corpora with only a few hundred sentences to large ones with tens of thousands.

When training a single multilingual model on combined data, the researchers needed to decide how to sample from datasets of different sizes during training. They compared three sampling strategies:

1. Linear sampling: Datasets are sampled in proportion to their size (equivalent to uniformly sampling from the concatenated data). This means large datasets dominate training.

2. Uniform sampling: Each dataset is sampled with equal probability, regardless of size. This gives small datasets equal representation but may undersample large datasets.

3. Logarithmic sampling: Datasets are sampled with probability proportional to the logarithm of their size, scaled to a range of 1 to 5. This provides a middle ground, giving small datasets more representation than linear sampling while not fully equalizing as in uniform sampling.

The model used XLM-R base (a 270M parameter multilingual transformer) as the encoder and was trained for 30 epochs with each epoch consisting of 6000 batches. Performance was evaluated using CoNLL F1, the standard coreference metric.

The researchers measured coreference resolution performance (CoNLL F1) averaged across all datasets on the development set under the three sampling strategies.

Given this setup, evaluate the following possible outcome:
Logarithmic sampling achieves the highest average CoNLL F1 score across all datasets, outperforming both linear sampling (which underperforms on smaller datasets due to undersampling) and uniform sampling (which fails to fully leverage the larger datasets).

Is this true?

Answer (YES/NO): YES